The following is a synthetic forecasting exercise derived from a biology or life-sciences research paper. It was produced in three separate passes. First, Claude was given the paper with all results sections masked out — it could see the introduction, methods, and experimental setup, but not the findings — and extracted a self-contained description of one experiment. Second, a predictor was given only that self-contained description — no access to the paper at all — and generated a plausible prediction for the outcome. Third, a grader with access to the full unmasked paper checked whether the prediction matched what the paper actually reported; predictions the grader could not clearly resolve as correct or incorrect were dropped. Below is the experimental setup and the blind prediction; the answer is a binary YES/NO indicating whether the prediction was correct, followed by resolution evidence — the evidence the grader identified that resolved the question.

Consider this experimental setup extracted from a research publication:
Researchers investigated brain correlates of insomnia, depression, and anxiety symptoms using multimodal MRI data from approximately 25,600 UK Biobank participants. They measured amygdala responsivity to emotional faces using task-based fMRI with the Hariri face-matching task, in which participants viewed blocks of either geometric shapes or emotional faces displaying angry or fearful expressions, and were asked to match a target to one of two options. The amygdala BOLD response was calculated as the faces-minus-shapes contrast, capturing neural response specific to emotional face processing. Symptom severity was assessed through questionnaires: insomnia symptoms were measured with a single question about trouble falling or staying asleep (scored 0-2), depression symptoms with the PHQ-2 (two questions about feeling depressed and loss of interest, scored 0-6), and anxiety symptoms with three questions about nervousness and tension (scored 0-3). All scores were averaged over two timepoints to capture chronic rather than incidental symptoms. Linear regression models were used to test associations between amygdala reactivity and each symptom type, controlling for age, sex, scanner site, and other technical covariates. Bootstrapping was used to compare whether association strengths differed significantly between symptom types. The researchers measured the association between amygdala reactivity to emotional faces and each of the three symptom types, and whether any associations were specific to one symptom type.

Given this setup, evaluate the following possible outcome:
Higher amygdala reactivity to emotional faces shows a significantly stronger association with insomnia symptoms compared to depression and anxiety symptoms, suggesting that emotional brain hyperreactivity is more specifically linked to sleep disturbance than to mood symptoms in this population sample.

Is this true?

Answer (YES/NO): NO